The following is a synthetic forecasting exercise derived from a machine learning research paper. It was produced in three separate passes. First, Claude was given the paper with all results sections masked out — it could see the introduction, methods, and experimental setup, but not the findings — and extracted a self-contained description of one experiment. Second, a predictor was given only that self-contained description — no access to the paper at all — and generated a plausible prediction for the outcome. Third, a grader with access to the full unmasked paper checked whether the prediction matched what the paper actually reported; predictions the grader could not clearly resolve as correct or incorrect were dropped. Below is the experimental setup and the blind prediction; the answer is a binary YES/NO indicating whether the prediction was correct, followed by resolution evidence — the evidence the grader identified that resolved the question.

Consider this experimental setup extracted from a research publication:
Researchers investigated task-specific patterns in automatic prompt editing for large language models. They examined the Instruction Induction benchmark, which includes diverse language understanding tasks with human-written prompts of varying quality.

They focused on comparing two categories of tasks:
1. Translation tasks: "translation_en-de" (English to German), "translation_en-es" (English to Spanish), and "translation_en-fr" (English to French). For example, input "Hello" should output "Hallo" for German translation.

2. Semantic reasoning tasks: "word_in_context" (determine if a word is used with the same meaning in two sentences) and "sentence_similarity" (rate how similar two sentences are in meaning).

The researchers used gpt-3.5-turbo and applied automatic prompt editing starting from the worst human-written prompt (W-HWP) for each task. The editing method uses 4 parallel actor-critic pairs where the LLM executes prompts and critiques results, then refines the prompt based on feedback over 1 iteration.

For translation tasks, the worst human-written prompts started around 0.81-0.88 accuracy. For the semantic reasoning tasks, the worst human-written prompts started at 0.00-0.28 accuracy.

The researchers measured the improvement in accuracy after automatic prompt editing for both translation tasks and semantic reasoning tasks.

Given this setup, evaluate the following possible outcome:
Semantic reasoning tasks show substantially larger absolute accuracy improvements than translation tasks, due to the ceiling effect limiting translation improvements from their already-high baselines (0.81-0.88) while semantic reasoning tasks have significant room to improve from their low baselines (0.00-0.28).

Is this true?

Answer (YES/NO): YES